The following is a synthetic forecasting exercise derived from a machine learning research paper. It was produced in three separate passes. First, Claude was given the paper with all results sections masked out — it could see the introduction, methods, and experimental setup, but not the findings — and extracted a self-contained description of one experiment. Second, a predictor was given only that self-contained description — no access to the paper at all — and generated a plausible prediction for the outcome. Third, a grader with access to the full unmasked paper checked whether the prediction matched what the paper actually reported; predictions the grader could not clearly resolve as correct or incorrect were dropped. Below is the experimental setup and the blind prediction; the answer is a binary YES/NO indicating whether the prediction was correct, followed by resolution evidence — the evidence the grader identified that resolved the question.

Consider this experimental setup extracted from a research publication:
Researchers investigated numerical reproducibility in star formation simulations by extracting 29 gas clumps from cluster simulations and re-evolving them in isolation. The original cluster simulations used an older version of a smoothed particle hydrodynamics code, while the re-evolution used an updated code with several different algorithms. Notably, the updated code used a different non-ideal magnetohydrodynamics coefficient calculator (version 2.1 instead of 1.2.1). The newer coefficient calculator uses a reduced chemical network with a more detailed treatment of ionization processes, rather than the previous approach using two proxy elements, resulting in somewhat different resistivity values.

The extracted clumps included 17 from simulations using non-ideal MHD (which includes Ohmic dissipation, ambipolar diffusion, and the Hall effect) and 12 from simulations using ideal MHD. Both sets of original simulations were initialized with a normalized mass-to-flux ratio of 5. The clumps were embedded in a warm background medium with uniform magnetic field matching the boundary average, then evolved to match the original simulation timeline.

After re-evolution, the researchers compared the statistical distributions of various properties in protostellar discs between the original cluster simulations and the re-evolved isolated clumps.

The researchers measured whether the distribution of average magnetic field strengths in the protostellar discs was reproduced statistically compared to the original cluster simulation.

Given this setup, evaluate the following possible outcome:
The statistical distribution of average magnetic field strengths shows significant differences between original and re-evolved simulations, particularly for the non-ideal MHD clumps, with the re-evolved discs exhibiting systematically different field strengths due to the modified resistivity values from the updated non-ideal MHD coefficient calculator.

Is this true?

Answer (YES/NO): YES